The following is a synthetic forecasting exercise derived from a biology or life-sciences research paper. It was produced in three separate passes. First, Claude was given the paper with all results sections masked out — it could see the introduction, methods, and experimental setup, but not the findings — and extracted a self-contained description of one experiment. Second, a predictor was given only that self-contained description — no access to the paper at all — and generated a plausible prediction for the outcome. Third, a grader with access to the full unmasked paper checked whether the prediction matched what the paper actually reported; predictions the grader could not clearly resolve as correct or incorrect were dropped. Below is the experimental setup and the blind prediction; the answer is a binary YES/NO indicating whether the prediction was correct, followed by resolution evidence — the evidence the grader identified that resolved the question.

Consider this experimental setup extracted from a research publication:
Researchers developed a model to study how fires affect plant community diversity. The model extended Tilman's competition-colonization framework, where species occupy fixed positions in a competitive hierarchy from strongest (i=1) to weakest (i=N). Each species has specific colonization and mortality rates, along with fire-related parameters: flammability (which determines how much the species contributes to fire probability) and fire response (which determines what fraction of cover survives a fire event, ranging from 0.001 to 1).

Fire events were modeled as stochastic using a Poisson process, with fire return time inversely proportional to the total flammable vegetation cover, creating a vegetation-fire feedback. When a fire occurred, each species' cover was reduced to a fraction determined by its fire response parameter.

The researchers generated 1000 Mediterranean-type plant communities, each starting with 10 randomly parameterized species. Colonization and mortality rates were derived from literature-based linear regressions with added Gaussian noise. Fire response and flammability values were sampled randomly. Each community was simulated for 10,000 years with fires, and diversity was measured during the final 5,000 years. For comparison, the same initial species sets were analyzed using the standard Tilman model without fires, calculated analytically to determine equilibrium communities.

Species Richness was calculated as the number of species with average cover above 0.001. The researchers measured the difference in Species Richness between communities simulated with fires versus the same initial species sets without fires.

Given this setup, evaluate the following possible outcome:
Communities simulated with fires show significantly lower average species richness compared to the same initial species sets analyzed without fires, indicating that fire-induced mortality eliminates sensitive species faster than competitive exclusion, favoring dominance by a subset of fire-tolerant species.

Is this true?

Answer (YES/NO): NO